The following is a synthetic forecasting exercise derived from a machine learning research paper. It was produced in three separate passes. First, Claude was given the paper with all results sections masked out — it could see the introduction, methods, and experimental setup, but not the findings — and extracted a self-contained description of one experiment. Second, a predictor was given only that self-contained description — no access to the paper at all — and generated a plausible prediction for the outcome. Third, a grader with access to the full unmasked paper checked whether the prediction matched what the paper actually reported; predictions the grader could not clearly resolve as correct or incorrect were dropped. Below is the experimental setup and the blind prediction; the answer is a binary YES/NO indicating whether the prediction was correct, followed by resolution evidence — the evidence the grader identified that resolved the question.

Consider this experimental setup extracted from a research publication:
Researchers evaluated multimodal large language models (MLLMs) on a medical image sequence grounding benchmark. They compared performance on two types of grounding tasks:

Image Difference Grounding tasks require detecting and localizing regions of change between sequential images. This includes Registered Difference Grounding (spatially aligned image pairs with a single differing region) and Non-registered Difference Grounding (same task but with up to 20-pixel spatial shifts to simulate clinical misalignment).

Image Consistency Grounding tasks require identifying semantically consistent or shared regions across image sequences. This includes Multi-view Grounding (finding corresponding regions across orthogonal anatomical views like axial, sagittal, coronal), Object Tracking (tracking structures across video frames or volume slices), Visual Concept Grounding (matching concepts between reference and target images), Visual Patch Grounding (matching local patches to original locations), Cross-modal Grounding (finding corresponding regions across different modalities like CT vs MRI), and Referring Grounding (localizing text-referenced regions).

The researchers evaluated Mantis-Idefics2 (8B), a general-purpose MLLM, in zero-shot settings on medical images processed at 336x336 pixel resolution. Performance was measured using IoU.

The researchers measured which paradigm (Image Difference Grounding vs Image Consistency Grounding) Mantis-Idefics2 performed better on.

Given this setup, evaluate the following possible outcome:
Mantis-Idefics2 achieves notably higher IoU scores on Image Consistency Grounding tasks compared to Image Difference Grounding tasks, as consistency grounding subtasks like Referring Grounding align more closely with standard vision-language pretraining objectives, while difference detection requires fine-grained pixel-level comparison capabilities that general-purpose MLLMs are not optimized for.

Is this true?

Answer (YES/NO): YES